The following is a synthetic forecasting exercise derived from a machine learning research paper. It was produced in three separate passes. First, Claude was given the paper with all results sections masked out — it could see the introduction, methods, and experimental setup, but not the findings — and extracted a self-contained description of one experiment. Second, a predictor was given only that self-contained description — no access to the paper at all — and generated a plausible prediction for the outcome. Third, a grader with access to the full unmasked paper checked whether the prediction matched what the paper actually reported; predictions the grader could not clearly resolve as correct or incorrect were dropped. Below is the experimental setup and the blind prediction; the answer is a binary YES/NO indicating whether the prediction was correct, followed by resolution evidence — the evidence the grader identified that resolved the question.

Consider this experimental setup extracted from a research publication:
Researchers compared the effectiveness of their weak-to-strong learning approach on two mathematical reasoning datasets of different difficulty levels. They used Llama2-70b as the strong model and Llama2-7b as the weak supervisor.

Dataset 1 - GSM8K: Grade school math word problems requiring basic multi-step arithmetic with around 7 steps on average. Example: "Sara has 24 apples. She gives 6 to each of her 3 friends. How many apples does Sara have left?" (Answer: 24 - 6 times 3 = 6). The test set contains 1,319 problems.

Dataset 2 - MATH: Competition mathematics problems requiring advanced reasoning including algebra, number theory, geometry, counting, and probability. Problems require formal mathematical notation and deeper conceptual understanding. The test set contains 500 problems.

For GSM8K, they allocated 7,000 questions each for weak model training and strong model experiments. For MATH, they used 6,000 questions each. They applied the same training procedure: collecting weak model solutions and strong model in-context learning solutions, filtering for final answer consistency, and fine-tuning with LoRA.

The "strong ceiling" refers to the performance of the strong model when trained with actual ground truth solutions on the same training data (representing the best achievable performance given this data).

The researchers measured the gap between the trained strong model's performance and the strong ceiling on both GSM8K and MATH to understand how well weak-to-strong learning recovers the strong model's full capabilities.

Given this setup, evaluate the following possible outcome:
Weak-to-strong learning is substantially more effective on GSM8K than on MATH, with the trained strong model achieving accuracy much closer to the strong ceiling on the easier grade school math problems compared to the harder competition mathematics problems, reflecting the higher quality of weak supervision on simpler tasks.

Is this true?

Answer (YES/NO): NO